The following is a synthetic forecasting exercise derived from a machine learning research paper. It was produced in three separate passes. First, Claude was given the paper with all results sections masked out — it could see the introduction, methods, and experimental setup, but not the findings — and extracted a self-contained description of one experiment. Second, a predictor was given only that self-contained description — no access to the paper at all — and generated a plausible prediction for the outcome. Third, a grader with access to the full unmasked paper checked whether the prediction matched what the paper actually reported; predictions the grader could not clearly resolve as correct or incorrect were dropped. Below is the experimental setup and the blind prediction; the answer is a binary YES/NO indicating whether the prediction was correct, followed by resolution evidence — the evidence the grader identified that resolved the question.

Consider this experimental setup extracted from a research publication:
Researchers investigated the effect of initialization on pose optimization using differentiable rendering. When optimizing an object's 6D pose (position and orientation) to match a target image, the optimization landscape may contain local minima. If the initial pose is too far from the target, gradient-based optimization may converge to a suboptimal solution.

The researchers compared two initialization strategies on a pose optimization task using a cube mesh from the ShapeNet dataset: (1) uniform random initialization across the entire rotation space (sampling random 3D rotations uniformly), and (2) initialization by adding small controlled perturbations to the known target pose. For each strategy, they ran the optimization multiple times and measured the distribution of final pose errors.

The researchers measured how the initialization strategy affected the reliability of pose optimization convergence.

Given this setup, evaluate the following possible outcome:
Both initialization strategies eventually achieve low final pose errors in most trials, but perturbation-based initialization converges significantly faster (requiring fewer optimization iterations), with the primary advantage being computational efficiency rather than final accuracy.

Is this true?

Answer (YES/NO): NO